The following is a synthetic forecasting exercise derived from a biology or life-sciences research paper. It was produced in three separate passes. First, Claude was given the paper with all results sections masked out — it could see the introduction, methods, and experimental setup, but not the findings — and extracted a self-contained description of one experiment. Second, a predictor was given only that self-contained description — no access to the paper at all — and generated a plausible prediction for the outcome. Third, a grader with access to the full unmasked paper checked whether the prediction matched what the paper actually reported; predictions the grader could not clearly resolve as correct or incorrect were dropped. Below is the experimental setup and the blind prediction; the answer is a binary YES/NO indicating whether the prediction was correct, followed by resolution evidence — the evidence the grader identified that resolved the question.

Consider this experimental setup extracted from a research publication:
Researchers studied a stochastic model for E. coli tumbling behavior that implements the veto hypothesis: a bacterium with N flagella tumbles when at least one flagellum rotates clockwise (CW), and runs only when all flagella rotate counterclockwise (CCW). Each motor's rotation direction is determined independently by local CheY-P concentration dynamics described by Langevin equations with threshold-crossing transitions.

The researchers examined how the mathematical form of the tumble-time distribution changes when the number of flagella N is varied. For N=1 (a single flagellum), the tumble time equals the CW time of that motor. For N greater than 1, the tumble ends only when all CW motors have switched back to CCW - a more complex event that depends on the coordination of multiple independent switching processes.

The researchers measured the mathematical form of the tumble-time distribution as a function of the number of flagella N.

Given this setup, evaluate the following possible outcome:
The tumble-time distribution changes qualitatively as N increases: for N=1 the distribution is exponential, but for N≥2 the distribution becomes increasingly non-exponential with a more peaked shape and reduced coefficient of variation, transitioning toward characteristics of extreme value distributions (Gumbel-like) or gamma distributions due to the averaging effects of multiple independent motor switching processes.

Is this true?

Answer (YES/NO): NO